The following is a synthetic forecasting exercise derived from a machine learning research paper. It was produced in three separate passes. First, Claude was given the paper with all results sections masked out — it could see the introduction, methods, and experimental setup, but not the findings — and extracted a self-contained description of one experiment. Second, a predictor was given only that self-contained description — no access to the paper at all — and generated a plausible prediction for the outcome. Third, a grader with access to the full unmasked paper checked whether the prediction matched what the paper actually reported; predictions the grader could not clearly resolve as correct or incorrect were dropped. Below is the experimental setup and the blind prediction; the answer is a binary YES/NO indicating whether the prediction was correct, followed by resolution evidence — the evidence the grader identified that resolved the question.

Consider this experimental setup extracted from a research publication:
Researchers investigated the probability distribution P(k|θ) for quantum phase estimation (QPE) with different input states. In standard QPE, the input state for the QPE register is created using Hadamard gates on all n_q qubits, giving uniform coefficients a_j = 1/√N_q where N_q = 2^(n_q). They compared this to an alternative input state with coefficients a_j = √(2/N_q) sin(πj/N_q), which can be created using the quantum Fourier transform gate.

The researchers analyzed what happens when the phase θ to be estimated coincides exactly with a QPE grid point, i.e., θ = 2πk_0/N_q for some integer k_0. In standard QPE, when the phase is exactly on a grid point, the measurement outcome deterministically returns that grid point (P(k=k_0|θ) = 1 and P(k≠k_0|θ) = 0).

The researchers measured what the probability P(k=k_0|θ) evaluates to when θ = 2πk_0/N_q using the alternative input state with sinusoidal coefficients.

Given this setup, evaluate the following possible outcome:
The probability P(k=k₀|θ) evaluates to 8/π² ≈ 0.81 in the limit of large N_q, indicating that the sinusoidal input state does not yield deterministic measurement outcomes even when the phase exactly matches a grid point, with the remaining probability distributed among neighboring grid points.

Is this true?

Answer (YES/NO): YES